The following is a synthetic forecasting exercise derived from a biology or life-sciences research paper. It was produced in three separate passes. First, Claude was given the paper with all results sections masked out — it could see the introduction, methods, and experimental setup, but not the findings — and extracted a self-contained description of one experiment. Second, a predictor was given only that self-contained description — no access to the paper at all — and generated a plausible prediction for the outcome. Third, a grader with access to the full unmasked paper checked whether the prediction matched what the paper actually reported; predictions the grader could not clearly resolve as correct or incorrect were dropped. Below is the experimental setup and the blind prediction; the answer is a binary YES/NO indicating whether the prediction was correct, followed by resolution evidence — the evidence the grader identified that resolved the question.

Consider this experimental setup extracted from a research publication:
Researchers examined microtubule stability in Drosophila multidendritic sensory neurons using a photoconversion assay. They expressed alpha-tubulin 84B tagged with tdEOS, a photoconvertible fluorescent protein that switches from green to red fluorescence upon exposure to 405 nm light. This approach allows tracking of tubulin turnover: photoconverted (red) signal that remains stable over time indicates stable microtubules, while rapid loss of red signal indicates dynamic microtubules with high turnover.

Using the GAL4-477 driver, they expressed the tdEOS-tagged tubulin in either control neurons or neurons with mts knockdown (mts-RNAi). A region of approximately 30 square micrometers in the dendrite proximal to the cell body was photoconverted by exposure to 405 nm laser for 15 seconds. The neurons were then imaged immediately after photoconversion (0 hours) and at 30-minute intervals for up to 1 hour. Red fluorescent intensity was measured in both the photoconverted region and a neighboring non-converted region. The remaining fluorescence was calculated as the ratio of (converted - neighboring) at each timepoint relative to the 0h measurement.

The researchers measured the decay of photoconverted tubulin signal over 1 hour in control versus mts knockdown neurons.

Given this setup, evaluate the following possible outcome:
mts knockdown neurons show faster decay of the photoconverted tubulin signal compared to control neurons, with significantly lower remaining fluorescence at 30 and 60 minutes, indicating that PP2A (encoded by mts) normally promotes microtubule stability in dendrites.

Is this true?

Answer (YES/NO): YES